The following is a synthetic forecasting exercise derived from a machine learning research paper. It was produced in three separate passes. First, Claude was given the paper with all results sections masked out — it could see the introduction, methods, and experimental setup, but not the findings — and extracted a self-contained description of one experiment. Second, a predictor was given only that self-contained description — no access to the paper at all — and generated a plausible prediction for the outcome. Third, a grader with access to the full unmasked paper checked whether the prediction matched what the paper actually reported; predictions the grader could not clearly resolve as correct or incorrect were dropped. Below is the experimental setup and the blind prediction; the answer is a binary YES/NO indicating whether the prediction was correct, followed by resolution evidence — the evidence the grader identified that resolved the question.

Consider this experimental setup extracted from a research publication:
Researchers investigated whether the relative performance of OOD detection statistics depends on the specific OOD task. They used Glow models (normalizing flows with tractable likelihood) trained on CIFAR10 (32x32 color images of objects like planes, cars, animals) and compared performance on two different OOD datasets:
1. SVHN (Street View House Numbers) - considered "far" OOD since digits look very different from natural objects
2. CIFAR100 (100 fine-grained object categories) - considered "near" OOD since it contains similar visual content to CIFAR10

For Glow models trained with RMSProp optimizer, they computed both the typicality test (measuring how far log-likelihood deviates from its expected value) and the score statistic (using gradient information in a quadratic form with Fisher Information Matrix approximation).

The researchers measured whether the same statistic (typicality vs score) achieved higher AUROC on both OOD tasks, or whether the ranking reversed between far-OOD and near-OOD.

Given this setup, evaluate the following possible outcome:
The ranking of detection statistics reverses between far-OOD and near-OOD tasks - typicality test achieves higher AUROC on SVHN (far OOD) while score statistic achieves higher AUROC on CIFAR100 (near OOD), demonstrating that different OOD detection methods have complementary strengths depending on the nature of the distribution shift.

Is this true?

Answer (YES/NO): YES